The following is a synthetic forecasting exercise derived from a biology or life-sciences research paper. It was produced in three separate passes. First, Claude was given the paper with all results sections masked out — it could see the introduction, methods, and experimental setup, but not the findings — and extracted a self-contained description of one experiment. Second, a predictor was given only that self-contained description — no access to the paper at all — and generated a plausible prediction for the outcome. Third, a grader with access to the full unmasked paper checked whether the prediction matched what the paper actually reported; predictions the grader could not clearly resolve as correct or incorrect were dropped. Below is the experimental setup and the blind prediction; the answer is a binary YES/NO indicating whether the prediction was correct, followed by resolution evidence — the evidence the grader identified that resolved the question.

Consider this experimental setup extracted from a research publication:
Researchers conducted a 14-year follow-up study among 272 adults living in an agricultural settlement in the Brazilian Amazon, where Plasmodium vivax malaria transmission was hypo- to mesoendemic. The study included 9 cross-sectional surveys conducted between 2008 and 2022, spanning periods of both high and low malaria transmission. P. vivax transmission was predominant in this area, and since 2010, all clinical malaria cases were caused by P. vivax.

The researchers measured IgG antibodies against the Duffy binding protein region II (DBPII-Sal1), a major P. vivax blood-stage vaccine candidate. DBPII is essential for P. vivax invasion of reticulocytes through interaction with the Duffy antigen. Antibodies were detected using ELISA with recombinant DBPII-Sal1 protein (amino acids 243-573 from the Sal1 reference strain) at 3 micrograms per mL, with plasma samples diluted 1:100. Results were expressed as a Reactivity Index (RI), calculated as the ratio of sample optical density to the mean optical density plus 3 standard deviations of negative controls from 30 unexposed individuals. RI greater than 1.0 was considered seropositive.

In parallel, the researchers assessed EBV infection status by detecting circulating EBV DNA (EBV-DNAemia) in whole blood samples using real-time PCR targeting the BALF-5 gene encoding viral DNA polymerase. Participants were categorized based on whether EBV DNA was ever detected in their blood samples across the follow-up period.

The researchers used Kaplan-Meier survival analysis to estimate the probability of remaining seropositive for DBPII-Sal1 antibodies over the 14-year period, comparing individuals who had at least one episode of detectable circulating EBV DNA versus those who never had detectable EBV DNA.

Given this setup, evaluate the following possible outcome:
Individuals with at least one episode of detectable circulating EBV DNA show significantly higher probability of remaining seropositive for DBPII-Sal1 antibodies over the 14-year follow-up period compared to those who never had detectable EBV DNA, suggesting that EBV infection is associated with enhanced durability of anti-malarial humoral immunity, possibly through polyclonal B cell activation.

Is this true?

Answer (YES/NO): NO